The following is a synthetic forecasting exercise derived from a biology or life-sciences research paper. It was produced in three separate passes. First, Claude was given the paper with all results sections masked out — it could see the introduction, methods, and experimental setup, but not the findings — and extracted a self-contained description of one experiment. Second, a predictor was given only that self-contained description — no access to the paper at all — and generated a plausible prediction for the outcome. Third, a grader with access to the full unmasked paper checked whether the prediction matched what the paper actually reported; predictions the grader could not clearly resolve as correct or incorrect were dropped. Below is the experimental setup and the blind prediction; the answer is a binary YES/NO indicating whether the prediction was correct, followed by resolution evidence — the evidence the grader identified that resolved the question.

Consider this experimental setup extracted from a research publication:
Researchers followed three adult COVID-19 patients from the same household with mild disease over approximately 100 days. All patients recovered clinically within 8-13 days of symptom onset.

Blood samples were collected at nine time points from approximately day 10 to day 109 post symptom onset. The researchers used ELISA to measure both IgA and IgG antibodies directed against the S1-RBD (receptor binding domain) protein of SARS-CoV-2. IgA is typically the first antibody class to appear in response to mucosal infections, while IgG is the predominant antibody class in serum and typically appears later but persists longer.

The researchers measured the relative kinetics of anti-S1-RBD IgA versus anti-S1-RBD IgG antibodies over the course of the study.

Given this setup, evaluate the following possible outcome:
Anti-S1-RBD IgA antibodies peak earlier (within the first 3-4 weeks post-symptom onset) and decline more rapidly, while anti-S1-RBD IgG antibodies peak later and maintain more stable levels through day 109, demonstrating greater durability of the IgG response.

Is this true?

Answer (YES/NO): YES